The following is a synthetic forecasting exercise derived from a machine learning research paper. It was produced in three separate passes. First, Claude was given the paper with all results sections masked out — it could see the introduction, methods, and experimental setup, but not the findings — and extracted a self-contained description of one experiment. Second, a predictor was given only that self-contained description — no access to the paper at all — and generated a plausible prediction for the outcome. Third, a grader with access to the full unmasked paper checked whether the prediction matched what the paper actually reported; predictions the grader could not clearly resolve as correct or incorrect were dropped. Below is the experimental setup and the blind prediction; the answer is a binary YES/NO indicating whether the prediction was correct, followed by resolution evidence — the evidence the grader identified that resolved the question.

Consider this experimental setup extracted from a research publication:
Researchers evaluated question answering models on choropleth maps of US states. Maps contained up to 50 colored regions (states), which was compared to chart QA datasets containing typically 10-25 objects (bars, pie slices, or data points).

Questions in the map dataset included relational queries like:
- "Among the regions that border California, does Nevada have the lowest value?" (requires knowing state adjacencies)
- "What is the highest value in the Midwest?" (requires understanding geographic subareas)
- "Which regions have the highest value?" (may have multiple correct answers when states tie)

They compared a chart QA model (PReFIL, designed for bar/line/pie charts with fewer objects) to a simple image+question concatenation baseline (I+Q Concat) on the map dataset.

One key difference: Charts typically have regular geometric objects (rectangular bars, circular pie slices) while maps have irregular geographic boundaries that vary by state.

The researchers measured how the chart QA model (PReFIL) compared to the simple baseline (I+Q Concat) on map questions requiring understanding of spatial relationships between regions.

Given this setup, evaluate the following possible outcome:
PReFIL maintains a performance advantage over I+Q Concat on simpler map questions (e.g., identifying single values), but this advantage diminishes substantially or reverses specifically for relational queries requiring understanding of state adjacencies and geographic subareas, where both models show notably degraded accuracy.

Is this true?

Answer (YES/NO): NO